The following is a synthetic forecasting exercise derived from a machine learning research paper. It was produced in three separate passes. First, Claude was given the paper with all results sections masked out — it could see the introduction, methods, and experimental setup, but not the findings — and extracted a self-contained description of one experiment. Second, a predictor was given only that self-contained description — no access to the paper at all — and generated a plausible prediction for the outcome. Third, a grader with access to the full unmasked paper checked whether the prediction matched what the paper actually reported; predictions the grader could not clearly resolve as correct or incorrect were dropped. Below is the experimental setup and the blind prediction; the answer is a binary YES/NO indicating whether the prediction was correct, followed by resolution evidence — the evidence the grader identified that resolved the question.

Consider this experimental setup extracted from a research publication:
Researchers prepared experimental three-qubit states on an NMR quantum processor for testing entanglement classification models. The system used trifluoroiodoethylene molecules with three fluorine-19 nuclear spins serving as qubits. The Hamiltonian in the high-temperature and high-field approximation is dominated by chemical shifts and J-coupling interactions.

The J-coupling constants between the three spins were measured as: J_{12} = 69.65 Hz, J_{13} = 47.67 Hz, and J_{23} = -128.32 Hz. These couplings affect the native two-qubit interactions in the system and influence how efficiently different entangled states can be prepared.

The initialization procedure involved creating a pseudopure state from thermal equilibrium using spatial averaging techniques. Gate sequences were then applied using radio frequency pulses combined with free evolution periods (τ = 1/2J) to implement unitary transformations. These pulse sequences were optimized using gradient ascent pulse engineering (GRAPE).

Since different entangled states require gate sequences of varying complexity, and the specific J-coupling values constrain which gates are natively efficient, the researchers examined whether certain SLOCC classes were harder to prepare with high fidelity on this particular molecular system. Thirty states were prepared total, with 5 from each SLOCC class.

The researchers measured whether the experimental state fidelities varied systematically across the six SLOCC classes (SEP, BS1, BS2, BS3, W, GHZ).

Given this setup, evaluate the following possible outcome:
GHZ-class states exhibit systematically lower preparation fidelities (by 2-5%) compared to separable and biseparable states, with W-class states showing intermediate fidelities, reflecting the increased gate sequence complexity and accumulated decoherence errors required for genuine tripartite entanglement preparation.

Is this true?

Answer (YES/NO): YES